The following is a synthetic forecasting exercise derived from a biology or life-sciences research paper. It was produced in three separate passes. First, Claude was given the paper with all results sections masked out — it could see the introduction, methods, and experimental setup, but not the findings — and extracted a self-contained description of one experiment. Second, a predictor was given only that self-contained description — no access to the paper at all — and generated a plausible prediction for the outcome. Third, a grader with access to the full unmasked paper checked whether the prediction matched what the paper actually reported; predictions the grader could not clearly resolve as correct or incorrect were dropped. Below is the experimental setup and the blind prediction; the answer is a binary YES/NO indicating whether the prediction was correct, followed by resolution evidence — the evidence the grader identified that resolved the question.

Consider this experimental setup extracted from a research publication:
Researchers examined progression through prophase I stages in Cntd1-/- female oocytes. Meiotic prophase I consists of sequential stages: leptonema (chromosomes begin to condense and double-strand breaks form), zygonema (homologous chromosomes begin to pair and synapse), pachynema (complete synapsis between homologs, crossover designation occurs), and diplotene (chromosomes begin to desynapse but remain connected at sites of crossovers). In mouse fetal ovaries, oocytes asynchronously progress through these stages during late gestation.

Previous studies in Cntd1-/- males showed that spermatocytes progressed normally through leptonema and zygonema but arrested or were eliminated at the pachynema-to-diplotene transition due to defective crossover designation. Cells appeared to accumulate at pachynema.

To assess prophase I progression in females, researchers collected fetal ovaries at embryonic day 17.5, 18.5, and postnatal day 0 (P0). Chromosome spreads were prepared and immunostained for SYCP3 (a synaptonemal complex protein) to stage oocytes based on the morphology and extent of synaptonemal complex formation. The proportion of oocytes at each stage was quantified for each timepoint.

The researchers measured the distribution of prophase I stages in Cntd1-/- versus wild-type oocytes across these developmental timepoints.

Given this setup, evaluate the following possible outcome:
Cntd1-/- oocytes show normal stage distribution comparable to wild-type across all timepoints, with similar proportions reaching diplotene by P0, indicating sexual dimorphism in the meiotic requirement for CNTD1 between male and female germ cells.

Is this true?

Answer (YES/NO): NO